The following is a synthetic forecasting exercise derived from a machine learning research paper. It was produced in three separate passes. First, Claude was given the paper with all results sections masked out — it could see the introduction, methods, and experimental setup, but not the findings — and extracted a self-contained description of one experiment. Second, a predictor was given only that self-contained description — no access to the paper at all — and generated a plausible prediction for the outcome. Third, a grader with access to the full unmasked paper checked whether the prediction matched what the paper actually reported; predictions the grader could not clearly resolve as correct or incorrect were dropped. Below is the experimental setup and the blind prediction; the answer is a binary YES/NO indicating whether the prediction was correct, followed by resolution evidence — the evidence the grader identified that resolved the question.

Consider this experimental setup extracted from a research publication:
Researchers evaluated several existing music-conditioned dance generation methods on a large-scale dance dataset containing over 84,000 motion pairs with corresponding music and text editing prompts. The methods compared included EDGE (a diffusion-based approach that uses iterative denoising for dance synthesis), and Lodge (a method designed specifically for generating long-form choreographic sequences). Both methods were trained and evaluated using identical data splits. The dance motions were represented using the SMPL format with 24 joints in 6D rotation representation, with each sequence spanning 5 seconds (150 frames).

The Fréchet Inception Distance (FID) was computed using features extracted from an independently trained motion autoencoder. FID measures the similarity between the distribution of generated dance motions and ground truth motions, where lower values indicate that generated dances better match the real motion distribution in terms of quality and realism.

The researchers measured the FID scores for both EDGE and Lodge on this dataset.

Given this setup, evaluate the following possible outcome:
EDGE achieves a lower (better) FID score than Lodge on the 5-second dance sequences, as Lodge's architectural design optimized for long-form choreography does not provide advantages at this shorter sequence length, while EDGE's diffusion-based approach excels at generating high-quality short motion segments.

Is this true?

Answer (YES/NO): NO